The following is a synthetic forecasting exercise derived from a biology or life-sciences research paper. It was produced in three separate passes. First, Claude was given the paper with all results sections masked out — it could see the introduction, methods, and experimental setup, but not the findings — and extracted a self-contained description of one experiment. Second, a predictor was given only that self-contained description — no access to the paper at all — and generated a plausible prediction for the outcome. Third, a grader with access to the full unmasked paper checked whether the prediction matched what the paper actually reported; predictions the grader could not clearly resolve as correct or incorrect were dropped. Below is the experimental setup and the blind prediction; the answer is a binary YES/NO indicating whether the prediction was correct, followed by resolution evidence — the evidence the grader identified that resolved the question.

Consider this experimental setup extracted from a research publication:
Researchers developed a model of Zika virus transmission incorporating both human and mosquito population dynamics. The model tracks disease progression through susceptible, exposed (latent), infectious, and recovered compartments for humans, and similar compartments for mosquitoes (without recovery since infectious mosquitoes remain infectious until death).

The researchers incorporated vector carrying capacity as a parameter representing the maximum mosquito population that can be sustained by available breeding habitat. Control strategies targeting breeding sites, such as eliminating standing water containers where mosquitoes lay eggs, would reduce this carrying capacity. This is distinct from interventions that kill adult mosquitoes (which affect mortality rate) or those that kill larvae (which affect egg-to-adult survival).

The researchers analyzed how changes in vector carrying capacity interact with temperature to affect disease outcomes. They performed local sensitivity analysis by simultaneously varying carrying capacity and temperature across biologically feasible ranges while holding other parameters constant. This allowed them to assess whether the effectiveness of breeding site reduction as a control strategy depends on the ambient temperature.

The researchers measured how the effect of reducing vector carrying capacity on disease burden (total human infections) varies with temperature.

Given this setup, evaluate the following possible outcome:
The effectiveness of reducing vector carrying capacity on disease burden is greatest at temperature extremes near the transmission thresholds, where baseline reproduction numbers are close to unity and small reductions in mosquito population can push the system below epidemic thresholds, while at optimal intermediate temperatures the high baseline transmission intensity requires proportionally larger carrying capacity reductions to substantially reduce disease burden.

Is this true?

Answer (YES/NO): NO